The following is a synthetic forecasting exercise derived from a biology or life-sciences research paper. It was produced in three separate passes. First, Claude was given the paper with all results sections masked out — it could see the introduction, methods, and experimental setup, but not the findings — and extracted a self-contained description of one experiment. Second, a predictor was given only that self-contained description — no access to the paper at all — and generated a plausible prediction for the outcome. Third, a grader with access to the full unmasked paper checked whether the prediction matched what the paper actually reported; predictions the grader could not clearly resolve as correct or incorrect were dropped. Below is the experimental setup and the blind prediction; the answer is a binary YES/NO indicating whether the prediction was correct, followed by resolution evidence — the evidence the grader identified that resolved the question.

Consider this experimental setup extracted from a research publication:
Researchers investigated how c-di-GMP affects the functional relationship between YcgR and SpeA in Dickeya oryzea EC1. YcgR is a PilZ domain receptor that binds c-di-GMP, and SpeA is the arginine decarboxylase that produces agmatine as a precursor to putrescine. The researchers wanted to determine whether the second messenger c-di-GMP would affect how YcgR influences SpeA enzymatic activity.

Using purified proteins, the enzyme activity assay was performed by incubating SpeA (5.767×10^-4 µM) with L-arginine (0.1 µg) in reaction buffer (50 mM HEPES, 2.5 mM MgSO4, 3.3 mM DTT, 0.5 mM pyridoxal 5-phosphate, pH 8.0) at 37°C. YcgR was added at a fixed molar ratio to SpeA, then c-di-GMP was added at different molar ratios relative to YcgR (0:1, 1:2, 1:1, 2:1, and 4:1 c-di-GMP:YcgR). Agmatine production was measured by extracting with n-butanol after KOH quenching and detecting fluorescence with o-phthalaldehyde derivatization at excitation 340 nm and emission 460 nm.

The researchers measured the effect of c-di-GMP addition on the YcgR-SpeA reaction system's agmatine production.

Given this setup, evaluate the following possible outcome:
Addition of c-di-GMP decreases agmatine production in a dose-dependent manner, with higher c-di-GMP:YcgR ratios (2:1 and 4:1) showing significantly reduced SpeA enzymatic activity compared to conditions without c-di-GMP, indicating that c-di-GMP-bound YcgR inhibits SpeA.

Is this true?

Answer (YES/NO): YES